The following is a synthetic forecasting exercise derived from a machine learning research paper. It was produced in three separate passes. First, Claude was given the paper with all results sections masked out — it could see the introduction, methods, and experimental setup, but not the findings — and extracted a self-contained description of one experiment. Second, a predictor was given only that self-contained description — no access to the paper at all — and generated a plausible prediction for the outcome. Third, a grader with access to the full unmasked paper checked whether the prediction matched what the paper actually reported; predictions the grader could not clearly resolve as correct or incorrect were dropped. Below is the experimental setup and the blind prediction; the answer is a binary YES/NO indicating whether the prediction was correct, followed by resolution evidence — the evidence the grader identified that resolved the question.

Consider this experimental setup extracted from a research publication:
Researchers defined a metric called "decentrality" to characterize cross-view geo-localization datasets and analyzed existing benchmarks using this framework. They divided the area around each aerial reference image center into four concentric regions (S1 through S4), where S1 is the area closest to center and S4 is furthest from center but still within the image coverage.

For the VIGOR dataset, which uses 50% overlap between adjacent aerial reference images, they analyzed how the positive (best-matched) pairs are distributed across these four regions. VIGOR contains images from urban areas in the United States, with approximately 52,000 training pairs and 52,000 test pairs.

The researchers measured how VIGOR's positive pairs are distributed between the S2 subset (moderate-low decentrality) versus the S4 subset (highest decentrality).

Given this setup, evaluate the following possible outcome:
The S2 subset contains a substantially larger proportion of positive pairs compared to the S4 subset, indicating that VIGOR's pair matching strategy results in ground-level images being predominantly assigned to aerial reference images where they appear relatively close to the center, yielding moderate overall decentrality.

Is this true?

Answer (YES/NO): YES